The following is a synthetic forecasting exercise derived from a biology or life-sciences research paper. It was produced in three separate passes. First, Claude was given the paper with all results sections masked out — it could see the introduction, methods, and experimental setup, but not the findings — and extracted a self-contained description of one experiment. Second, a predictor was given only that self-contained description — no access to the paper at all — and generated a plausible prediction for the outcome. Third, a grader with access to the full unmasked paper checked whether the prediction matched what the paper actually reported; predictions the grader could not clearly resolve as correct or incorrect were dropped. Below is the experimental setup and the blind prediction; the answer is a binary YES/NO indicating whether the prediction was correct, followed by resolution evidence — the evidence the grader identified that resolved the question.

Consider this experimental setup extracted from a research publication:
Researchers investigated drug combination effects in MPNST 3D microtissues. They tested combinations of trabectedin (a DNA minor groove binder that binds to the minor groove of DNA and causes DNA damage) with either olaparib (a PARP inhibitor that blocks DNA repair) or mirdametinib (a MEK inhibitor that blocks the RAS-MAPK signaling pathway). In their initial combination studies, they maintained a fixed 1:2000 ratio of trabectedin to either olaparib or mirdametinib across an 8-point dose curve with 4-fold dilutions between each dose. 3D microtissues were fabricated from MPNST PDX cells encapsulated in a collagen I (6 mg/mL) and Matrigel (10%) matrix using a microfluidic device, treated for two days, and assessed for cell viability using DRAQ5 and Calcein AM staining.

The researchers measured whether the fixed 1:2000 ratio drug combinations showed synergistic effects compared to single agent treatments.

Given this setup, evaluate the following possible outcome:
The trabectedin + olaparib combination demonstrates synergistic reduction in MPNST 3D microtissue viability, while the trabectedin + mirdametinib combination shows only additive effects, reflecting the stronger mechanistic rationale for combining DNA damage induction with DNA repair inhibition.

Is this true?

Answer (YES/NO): NO